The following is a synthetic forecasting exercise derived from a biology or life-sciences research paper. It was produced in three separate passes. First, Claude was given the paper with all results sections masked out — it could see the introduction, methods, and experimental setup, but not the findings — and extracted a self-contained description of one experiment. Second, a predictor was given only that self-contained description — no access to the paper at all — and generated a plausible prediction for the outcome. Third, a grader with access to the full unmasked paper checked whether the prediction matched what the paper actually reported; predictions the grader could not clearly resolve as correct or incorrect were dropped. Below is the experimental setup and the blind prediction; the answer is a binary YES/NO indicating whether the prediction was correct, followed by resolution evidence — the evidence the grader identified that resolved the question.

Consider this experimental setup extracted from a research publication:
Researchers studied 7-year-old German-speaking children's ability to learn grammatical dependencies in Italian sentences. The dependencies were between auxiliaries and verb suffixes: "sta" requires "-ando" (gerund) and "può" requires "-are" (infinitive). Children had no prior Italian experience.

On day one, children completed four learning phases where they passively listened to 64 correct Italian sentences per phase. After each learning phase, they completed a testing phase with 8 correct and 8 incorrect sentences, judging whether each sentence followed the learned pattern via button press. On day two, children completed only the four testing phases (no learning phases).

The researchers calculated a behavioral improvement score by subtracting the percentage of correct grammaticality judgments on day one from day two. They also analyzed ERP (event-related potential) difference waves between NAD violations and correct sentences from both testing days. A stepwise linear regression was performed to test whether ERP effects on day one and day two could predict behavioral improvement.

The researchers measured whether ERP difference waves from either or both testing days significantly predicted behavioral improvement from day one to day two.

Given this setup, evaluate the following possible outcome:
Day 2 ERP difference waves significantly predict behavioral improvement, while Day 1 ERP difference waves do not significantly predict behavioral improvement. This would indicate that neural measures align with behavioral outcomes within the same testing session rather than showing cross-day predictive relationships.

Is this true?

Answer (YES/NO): NO